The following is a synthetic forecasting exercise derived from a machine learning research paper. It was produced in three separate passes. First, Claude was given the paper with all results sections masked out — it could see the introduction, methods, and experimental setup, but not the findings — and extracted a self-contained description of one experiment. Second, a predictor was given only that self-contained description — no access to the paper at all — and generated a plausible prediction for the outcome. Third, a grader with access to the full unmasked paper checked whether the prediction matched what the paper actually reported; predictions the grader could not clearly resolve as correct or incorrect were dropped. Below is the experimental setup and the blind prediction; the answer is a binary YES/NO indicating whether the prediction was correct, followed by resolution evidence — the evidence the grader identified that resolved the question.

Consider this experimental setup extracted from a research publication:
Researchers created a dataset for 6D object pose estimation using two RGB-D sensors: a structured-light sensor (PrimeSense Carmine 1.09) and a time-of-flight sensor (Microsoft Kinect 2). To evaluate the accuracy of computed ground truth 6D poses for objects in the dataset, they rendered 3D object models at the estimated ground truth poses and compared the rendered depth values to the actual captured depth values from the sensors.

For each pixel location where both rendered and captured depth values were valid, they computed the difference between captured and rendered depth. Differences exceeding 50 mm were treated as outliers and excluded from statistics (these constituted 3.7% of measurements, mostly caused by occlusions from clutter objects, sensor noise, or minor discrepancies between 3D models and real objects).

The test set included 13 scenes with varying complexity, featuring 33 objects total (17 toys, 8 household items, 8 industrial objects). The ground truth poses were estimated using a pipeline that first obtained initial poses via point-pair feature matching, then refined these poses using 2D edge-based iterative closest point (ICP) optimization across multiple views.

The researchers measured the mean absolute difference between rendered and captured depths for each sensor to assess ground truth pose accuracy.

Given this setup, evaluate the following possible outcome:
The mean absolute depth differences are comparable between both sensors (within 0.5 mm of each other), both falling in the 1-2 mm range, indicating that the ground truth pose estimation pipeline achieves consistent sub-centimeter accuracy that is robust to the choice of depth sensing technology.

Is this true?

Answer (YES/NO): NO